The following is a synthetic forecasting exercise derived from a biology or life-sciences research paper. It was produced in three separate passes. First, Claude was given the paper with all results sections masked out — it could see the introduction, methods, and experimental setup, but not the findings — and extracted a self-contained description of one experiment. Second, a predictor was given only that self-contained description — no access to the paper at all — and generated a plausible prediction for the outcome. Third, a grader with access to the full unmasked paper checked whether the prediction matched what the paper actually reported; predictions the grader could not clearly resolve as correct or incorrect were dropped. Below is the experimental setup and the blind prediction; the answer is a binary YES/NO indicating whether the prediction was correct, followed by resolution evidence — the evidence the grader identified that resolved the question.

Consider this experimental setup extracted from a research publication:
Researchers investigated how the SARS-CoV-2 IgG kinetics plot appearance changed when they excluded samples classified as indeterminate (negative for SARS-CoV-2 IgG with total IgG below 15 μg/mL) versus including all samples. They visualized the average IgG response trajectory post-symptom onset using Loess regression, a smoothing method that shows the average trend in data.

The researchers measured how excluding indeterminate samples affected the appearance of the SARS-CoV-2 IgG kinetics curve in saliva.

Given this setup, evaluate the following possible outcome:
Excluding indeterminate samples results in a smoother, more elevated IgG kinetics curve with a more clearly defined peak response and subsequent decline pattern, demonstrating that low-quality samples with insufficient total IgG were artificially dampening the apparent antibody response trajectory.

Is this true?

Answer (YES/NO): NO